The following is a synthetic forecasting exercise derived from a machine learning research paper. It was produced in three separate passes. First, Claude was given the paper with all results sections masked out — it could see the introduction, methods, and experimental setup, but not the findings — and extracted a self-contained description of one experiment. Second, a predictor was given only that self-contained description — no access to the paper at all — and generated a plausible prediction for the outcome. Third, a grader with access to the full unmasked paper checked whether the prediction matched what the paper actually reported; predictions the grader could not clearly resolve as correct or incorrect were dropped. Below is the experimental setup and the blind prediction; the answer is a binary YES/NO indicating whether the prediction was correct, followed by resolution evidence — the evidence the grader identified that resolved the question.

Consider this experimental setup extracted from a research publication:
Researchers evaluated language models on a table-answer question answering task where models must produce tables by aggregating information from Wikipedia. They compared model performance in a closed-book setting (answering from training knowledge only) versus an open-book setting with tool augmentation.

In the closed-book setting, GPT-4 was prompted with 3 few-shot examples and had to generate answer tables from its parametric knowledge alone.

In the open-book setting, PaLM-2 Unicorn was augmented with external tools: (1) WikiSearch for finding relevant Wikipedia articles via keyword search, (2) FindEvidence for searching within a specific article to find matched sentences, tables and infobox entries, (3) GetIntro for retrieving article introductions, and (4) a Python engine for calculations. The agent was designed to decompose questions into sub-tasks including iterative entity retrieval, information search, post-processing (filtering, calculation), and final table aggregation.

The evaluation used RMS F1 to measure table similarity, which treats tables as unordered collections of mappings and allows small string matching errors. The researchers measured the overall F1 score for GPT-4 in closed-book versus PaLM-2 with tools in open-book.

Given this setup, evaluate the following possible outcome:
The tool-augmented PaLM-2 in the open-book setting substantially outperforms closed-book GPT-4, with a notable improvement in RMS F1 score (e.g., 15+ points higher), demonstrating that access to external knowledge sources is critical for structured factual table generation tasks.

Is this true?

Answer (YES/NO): NO